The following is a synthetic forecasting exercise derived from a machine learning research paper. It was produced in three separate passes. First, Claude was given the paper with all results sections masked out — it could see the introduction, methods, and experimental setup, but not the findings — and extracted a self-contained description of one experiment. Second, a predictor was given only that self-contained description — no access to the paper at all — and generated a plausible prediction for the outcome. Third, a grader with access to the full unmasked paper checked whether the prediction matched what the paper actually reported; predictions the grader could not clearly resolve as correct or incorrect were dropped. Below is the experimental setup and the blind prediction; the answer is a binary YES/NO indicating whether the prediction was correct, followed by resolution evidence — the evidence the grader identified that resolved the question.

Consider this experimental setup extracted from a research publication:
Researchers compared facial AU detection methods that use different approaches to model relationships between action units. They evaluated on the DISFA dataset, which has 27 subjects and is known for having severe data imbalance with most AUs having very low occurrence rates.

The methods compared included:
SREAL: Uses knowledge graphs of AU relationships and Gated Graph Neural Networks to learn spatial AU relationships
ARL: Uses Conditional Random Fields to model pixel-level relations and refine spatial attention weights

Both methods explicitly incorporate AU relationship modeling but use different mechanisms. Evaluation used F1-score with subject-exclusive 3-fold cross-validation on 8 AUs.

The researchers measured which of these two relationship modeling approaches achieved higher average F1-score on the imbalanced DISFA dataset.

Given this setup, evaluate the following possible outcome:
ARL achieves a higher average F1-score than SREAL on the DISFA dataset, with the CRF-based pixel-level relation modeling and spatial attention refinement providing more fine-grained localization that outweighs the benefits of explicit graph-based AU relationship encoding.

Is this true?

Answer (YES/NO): YES